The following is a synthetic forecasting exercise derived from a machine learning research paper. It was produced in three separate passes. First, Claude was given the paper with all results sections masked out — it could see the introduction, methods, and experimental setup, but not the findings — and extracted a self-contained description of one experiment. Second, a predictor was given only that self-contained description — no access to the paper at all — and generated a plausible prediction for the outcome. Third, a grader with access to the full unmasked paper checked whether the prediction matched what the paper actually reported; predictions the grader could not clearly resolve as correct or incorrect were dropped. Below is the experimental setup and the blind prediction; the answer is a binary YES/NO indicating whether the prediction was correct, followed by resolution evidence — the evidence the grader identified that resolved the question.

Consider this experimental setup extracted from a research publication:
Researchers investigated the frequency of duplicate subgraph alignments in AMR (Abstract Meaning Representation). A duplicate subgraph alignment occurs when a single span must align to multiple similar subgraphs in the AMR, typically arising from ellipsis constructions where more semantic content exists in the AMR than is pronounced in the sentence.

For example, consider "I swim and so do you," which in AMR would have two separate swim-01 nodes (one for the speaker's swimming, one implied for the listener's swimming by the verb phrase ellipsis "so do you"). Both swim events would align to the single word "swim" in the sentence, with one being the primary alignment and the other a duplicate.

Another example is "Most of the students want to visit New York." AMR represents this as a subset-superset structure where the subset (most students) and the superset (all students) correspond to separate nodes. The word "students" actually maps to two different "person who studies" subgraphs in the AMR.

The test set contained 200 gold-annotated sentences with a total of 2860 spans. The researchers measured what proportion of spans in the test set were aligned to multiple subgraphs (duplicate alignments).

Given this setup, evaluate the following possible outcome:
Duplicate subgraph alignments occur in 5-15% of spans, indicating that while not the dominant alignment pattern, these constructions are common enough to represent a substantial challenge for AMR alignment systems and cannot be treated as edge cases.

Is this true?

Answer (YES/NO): NO